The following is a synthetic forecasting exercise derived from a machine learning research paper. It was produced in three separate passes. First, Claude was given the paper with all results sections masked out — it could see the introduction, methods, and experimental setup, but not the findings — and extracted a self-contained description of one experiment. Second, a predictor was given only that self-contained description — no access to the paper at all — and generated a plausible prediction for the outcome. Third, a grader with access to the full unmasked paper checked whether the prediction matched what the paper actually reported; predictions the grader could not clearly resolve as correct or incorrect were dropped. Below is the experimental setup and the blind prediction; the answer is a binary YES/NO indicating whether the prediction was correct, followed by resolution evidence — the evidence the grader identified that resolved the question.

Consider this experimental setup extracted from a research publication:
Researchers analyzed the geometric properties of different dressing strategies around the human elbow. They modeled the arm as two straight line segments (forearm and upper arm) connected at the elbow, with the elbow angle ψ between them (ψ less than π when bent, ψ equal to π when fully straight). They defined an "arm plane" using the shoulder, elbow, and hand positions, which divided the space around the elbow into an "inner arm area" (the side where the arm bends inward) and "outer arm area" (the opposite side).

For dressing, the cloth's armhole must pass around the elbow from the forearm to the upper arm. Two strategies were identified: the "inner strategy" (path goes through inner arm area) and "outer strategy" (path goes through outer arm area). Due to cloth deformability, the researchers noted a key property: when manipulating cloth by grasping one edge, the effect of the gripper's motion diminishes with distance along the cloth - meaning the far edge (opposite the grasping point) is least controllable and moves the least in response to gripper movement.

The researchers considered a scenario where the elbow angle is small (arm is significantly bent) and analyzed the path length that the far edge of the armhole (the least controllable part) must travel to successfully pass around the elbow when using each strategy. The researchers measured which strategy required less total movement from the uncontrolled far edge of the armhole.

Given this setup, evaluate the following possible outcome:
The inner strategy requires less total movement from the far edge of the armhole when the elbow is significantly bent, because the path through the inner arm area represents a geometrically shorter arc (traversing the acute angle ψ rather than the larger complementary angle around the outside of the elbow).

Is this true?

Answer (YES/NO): NO